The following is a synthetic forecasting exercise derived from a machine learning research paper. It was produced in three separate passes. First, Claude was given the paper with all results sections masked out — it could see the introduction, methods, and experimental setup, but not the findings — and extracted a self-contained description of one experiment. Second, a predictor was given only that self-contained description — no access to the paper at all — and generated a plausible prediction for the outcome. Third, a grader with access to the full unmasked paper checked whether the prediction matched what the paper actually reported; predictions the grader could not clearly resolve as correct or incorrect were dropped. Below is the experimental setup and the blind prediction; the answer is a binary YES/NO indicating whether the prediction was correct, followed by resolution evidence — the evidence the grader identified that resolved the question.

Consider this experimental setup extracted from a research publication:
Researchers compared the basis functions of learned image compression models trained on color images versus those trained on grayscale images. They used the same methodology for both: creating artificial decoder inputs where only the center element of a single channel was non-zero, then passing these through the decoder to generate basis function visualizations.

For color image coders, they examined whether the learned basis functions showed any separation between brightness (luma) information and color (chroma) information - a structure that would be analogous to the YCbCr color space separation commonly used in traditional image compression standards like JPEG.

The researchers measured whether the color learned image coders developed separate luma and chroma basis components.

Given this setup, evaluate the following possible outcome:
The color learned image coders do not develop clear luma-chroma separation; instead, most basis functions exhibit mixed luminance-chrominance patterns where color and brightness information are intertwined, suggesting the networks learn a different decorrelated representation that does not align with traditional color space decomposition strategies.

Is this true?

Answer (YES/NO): NO